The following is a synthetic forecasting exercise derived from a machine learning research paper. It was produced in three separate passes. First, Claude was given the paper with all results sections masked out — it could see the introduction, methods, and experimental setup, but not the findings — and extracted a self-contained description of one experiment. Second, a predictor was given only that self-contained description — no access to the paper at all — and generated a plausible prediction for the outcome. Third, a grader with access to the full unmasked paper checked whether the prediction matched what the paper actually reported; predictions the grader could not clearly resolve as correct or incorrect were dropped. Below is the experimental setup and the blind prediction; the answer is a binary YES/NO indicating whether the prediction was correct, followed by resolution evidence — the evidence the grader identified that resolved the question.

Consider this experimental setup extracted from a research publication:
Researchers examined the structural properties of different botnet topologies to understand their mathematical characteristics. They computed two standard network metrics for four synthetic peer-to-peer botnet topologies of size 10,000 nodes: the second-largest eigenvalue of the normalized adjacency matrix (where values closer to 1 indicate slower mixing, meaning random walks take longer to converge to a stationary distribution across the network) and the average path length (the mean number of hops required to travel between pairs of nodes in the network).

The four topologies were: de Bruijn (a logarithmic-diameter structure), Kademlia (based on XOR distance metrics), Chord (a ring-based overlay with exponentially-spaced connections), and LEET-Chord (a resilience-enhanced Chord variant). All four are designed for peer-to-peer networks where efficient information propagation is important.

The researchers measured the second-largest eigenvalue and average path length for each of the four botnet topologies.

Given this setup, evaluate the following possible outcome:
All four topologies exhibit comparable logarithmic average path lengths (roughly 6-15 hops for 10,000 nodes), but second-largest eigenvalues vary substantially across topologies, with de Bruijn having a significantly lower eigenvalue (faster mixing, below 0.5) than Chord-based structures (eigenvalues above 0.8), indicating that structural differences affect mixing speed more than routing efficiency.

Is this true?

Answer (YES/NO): NO